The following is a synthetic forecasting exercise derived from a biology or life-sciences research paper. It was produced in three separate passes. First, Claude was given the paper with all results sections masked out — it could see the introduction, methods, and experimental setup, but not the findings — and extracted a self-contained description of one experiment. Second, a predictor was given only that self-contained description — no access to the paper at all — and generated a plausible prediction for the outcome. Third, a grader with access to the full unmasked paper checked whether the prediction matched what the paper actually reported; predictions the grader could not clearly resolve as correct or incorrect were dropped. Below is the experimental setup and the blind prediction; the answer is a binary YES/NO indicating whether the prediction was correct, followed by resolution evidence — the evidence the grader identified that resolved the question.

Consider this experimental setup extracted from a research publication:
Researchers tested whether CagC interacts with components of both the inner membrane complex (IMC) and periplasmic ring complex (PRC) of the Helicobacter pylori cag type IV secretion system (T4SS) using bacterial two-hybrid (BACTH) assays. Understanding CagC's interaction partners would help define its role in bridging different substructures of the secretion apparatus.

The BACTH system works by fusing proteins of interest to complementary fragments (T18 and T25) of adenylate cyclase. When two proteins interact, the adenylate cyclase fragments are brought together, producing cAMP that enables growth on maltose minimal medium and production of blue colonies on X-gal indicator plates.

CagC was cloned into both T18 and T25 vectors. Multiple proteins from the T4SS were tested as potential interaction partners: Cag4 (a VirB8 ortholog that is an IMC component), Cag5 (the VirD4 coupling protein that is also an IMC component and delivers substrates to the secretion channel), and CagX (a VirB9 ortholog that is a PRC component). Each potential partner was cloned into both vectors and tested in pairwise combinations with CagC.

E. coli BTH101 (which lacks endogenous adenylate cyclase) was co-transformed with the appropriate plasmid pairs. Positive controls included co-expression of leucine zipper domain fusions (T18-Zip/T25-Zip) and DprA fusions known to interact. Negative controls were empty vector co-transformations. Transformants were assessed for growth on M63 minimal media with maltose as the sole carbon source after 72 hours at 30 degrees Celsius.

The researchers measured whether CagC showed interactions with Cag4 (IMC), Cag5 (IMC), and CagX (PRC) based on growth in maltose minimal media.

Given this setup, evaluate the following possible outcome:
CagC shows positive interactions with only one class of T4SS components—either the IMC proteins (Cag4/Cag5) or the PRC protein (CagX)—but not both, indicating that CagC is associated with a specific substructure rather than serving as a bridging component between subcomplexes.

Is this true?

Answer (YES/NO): NO